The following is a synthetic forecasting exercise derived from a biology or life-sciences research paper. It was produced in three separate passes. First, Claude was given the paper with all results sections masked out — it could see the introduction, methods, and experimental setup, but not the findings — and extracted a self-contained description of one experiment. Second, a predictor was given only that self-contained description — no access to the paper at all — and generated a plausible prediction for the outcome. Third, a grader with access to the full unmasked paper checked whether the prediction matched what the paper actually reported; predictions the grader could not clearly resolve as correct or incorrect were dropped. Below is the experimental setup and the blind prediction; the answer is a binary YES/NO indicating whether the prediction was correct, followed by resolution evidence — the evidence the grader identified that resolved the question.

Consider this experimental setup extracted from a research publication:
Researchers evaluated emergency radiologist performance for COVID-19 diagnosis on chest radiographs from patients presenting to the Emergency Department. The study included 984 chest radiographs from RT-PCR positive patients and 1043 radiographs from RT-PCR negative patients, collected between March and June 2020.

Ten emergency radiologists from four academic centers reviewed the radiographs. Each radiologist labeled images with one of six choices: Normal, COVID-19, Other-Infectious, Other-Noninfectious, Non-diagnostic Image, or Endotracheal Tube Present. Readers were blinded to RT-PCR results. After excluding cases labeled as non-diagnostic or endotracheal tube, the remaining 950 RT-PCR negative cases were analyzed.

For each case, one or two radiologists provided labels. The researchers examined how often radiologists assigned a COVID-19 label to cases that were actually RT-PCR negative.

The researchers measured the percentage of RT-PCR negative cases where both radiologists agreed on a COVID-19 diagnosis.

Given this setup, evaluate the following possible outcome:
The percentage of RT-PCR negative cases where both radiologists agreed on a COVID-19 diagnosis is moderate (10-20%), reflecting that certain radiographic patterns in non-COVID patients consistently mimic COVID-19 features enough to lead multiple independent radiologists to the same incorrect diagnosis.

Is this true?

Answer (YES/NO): NO